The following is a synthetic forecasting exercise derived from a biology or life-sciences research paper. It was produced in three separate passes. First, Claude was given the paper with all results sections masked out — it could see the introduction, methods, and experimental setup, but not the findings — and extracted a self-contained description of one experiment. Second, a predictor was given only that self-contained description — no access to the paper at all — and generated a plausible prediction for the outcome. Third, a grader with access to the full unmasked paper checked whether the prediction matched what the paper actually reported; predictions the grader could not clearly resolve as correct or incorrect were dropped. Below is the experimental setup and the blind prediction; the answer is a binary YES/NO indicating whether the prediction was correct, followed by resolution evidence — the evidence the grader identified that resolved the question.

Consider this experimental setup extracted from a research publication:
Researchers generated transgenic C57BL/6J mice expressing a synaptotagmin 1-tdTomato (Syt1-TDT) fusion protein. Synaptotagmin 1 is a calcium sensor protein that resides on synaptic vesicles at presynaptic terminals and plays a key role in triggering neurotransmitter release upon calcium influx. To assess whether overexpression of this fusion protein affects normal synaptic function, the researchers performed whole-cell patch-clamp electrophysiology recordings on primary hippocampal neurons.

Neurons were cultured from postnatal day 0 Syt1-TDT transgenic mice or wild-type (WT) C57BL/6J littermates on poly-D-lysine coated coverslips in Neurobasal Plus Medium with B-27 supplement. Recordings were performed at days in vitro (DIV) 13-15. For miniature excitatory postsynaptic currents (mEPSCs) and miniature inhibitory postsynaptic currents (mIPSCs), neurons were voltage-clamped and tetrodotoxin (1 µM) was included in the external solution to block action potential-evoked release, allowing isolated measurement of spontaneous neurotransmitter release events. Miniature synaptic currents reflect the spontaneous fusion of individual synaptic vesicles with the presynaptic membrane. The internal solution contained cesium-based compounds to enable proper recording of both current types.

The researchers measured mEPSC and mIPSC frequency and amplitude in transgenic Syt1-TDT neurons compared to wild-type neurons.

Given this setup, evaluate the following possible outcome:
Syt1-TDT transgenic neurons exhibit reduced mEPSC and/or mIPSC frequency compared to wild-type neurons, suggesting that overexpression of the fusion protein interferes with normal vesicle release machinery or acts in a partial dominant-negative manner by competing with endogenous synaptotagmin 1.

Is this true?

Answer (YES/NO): NO